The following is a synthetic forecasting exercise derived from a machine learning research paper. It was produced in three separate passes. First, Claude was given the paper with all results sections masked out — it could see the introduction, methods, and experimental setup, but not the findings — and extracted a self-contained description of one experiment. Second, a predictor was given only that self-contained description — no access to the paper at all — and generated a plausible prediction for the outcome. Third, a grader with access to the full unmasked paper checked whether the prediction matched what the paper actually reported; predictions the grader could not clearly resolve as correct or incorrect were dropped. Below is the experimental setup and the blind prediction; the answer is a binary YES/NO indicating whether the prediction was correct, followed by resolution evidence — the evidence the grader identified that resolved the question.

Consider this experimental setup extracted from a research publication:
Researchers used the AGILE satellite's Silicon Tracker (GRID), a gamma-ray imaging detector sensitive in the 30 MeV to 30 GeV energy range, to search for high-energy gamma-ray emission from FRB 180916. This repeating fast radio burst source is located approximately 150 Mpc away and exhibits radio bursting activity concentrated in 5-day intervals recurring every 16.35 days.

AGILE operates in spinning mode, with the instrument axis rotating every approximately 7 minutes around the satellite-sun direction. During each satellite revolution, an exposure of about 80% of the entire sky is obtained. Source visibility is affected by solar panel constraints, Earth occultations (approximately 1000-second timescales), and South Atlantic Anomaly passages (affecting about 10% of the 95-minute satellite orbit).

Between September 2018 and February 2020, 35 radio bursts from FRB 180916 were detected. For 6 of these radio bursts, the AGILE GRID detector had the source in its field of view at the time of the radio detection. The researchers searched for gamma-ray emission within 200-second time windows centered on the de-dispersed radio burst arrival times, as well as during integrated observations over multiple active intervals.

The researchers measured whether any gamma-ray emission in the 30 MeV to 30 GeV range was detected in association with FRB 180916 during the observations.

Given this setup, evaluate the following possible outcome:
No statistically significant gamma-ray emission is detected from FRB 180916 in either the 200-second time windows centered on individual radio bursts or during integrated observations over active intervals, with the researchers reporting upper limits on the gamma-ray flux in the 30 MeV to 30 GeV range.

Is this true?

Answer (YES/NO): YES